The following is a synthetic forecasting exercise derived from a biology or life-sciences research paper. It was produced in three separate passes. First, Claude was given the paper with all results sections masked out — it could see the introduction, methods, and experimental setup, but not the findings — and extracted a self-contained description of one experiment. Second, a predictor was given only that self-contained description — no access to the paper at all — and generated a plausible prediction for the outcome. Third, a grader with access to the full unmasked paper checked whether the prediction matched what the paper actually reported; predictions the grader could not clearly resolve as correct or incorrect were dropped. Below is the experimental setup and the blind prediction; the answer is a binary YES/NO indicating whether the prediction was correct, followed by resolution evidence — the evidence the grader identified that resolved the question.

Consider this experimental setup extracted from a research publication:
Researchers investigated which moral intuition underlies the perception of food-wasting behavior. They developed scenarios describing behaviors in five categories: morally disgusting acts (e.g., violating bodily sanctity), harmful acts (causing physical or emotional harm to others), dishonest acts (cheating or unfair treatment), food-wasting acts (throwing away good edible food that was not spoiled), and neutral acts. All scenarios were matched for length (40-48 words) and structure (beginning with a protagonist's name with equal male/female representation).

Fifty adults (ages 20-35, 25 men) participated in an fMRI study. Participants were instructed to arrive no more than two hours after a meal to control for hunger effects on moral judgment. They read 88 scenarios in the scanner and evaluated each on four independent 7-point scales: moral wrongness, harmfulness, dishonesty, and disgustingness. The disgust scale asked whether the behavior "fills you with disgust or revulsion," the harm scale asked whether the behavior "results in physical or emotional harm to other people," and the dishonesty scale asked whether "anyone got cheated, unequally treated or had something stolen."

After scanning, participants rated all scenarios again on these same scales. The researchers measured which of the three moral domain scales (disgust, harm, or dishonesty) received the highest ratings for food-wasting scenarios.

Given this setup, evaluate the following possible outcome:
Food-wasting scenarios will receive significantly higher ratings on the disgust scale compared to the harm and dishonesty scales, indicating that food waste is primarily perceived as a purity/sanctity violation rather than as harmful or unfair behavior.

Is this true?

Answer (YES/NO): YES